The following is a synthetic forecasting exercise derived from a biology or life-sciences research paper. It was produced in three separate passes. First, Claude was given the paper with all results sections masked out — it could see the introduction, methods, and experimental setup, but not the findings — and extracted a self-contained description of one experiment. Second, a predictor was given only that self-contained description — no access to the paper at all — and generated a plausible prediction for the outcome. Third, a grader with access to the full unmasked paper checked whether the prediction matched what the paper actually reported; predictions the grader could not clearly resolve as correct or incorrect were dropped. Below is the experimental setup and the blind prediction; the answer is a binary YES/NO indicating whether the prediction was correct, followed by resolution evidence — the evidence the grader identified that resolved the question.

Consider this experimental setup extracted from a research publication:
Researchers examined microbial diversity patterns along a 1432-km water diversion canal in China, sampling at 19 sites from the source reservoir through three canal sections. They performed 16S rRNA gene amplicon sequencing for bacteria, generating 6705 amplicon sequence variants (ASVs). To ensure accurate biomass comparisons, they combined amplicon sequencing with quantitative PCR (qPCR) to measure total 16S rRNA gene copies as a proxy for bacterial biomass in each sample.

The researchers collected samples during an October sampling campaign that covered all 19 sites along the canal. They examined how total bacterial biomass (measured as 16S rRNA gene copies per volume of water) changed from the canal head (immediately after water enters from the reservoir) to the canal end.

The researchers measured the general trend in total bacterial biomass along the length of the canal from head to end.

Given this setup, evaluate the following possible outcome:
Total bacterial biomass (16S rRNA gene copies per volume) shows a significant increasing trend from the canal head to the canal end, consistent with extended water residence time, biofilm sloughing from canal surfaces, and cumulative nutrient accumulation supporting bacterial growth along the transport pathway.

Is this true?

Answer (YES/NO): NO